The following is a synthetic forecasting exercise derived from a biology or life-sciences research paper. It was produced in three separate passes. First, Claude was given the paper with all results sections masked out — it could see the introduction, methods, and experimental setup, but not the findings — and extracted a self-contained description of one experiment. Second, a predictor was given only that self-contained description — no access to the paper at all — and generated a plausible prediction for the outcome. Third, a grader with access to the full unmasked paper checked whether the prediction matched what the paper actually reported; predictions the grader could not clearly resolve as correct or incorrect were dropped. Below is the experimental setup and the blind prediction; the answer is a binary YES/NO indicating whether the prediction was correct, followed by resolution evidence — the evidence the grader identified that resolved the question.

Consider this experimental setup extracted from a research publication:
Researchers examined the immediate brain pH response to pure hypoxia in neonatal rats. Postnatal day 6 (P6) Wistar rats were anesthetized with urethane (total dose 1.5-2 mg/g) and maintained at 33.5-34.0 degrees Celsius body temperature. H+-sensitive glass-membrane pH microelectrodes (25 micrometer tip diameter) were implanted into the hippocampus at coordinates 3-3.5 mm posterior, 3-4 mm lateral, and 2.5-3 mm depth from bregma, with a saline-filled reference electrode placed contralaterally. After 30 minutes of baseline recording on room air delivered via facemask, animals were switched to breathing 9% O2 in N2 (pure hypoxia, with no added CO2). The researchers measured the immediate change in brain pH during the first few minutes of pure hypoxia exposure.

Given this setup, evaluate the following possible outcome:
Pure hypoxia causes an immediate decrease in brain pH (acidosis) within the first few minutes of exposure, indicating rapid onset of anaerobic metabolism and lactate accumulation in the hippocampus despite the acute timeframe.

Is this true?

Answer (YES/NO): NO